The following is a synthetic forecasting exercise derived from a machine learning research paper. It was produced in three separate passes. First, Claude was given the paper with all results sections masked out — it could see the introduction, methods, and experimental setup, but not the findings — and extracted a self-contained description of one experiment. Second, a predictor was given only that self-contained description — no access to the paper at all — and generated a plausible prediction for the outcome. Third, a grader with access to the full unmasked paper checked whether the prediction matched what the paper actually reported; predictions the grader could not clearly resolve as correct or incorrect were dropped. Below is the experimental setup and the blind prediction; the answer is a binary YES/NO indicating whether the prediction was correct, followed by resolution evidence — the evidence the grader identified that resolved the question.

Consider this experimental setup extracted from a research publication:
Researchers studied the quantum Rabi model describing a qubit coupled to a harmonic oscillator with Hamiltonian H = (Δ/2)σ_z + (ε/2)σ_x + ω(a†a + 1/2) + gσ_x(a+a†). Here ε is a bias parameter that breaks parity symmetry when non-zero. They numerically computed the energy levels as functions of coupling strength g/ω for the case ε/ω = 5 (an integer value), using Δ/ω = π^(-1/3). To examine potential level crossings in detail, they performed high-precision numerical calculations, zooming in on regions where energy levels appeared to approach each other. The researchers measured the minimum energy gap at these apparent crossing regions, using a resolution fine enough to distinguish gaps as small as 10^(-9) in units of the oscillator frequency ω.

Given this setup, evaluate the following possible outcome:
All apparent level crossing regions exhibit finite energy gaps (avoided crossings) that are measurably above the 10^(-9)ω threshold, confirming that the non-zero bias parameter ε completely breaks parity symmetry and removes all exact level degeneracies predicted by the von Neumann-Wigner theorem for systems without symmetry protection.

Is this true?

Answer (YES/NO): NO